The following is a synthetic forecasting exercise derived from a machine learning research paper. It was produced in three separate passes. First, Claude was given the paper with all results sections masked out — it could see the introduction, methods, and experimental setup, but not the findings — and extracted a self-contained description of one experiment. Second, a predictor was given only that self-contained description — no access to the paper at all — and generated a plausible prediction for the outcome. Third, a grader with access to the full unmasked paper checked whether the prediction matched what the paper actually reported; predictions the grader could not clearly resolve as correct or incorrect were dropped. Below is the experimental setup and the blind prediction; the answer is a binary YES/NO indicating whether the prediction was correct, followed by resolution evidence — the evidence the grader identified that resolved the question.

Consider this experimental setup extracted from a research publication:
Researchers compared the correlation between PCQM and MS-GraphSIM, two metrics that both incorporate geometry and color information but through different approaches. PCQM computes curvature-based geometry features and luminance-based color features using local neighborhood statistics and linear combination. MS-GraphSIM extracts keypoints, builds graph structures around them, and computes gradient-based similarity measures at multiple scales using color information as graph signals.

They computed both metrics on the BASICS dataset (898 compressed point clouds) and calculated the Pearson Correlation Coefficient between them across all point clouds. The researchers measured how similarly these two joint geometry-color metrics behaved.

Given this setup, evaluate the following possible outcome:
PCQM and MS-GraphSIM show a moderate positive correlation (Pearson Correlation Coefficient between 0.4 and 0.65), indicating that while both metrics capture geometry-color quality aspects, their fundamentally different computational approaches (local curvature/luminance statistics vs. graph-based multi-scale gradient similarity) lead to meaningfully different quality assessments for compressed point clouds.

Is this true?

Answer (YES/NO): NO